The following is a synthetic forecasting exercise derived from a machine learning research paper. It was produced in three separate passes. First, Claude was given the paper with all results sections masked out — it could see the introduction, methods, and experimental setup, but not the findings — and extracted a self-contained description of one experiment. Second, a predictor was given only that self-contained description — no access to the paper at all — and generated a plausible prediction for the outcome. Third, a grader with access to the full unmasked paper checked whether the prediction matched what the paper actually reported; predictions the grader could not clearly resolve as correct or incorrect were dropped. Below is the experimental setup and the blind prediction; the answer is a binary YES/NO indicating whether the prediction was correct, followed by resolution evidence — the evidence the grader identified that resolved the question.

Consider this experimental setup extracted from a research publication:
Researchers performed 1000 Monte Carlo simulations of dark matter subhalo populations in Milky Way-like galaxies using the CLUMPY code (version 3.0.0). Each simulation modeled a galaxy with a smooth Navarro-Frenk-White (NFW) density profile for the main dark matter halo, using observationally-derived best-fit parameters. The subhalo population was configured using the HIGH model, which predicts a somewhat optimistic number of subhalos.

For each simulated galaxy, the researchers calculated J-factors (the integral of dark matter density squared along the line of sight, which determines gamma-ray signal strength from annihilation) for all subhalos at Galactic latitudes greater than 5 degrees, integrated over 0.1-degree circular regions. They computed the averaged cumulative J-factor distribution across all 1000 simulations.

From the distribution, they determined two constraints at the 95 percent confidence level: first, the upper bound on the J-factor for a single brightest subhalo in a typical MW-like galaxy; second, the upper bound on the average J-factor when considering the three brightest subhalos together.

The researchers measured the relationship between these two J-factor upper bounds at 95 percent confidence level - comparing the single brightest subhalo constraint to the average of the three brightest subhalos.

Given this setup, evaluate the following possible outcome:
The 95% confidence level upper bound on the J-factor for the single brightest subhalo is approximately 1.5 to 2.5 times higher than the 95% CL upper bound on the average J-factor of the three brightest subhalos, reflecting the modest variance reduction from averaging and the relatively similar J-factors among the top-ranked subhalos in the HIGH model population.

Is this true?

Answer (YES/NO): NO